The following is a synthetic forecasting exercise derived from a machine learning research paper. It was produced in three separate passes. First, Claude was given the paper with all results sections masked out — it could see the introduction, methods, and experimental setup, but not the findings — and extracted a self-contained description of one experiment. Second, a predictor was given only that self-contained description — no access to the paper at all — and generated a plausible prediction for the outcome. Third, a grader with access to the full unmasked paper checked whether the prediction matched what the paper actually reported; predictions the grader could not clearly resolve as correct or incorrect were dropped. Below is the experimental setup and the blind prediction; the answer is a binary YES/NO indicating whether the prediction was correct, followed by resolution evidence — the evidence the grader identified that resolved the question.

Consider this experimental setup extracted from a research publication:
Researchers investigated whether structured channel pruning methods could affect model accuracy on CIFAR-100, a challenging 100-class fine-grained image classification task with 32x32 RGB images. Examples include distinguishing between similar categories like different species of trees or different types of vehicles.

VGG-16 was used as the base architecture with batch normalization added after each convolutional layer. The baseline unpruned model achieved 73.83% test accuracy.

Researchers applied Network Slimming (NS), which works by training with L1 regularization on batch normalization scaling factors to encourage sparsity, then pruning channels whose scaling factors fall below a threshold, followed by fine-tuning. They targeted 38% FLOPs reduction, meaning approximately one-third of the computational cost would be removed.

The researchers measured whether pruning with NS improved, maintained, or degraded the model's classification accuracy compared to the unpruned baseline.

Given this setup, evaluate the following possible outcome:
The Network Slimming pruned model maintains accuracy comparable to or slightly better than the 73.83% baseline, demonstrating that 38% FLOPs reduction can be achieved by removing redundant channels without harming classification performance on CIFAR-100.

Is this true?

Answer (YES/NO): YES